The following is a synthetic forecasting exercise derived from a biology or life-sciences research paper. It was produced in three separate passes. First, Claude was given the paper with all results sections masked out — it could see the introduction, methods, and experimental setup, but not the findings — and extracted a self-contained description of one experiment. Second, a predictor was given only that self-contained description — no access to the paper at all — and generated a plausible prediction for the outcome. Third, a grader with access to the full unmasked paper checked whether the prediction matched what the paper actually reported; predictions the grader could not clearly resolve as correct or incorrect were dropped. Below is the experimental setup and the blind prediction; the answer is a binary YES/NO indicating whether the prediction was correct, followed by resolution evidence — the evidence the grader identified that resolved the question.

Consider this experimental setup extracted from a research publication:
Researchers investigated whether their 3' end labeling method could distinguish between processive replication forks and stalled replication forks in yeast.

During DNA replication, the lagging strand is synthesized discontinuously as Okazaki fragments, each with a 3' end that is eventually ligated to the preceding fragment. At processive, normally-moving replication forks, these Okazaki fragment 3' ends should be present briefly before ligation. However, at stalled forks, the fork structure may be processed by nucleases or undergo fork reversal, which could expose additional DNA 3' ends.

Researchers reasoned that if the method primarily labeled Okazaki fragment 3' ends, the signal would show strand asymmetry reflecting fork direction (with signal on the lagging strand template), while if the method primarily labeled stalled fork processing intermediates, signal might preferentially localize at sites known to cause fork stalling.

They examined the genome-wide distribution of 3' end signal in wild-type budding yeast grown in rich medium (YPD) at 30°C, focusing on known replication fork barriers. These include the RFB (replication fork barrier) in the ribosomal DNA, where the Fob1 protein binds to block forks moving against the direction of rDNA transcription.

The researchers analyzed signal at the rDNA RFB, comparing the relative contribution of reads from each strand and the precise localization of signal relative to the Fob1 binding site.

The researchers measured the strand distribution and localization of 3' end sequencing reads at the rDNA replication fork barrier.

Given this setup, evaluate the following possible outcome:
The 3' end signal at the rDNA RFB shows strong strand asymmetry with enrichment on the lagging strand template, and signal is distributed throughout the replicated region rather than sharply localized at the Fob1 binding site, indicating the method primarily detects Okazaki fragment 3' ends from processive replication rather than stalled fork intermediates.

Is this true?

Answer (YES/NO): NO